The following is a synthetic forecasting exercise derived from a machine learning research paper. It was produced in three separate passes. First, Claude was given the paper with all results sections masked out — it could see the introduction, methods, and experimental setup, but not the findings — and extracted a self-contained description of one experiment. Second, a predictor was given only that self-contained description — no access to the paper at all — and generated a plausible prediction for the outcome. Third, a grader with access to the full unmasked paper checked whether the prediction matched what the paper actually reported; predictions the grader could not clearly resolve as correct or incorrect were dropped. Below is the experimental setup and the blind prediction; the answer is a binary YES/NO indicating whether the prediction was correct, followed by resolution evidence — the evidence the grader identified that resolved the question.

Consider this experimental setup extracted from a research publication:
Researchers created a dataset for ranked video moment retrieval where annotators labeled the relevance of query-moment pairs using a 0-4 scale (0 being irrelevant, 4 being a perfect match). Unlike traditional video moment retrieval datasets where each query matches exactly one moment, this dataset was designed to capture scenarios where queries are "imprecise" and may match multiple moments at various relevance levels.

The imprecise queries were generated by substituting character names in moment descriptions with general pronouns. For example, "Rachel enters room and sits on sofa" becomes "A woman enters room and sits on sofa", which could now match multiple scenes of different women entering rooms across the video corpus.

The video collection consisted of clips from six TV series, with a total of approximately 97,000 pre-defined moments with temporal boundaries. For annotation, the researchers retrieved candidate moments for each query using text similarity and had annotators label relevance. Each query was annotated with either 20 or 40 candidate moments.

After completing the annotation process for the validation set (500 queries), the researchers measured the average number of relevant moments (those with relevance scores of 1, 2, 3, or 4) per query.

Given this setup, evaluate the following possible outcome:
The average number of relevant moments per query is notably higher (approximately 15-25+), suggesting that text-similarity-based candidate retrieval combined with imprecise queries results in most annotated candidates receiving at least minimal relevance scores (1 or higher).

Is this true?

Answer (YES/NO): YES